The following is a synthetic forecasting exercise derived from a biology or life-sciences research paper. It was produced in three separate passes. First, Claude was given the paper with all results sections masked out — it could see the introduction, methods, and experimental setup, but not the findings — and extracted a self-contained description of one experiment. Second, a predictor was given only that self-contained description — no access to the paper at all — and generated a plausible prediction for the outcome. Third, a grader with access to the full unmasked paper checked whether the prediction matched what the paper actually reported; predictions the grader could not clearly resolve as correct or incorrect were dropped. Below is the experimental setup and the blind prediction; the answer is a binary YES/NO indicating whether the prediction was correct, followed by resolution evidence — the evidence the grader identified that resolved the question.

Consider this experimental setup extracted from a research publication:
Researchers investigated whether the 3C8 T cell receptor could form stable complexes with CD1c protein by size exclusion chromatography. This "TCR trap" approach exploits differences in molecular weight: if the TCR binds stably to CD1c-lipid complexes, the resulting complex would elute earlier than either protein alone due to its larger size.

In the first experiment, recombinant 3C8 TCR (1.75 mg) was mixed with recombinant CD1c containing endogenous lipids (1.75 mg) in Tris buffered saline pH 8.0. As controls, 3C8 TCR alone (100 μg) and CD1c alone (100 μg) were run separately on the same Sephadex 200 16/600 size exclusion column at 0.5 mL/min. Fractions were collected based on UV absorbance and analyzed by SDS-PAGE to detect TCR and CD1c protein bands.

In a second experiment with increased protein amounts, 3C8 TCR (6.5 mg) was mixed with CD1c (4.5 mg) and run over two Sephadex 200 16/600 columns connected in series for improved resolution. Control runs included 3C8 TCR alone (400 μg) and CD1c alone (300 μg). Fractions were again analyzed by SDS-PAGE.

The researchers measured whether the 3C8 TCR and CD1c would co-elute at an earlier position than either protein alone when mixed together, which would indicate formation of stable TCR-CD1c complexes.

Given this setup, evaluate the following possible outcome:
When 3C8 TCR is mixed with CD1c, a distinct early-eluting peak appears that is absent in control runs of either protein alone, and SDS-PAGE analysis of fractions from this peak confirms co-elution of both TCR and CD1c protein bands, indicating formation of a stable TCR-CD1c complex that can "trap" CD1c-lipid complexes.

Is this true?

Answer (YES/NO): YES